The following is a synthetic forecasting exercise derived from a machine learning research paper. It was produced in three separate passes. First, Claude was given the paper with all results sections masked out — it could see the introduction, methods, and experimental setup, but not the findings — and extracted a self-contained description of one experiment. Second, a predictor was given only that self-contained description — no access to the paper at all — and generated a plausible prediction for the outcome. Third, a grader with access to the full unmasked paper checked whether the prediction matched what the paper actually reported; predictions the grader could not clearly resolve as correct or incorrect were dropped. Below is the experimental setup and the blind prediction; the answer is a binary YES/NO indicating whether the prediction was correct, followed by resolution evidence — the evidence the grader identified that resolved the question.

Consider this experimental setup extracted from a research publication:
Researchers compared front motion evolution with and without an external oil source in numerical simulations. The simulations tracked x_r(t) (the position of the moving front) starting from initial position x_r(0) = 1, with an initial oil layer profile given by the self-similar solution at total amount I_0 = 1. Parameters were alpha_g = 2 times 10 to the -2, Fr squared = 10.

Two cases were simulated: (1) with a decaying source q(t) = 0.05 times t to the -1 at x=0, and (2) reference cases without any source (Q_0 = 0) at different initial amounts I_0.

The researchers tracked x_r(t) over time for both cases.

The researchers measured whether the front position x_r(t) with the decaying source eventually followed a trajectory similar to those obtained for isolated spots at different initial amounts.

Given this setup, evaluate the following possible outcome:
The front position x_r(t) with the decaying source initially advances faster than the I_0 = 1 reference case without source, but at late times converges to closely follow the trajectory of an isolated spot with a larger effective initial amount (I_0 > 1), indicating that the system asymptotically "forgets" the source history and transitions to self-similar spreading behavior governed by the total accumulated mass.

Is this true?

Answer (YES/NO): NO